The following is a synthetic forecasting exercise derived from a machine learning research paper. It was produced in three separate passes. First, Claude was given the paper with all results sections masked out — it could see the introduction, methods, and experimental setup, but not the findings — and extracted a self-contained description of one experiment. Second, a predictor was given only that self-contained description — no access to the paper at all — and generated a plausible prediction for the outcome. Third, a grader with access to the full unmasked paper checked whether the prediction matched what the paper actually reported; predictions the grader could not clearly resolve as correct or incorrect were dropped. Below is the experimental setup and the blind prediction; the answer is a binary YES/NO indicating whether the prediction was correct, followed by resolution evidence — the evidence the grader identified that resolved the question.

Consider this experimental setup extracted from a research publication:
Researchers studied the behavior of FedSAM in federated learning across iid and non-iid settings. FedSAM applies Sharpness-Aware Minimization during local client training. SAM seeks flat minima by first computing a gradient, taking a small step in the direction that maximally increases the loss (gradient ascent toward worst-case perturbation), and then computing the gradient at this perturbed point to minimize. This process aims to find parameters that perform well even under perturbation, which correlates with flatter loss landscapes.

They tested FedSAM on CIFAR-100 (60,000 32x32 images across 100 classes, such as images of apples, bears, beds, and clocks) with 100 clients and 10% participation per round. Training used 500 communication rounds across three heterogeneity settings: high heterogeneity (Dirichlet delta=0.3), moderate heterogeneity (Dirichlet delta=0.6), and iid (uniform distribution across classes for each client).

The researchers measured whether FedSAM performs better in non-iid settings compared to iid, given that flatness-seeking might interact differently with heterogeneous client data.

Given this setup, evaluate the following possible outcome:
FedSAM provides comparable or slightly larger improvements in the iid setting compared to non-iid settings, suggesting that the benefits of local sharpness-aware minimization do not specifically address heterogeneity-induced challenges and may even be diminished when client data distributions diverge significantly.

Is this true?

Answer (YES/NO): YES